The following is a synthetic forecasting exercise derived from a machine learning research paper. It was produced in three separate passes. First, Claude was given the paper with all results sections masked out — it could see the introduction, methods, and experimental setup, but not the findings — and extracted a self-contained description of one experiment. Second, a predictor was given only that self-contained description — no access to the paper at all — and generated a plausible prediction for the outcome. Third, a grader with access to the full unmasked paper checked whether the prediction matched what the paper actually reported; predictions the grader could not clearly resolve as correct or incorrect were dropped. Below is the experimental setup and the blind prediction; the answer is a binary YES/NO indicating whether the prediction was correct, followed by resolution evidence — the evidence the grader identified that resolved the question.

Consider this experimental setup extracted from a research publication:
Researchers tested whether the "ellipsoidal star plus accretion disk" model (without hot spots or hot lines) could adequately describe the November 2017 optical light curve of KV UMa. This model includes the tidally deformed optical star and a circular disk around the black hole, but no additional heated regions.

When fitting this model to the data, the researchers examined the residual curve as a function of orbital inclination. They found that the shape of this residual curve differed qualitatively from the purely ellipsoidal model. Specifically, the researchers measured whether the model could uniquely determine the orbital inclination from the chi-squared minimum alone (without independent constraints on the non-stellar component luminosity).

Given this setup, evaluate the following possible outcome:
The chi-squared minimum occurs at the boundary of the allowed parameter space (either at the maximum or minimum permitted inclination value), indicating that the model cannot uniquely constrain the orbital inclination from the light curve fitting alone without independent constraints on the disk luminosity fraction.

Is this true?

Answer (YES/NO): NO